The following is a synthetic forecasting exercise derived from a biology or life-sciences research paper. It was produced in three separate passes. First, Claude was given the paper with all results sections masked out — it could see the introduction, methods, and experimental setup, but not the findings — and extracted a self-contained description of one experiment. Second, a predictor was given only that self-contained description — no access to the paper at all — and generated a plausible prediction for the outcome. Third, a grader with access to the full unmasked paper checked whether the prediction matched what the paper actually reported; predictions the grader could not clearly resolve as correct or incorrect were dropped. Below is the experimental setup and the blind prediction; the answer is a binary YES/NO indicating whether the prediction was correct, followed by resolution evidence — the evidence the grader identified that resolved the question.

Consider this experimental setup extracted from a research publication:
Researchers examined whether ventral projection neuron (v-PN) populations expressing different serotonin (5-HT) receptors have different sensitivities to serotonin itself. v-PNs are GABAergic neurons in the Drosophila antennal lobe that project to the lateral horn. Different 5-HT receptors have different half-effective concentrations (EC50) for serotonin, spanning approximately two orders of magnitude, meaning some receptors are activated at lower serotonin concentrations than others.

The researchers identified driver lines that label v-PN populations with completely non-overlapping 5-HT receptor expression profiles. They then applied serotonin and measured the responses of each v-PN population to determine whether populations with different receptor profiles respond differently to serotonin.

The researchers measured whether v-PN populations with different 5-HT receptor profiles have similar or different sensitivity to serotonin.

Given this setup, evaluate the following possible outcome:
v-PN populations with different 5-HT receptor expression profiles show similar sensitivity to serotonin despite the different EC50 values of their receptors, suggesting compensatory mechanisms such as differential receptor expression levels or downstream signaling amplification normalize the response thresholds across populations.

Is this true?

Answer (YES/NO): NO